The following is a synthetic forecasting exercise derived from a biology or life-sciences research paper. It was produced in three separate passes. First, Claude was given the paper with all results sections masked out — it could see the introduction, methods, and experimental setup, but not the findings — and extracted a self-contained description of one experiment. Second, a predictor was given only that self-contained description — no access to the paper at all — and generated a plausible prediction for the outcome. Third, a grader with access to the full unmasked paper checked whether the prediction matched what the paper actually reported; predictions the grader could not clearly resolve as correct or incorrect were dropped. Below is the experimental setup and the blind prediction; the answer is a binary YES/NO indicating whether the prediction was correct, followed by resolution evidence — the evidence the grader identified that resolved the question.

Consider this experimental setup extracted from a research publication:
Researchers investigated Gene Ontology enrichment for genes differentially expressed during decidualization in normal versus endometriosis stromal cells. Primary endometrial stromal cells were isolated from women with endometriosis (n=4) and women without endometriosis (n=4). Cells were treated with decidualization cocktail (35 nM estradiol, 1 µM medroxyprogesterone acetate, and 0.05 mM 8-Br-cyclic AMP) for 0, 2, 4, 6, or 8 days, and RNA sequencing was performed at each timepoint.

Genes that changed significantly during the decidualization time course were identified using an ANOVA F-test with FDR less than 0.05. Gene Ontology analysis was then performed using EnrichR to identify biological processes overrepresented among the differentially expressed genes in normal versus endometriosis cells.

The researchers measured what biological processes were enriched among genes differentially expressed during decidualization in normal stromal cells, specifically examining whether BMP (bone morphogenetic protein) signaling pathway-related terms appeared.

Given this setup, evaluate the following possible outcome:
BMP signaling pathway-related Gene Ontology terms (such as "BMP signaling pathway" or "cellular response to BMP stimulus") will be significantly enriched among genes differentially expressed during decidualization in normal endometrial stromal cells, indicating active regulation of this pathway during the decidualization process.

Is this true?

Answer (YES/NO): NO